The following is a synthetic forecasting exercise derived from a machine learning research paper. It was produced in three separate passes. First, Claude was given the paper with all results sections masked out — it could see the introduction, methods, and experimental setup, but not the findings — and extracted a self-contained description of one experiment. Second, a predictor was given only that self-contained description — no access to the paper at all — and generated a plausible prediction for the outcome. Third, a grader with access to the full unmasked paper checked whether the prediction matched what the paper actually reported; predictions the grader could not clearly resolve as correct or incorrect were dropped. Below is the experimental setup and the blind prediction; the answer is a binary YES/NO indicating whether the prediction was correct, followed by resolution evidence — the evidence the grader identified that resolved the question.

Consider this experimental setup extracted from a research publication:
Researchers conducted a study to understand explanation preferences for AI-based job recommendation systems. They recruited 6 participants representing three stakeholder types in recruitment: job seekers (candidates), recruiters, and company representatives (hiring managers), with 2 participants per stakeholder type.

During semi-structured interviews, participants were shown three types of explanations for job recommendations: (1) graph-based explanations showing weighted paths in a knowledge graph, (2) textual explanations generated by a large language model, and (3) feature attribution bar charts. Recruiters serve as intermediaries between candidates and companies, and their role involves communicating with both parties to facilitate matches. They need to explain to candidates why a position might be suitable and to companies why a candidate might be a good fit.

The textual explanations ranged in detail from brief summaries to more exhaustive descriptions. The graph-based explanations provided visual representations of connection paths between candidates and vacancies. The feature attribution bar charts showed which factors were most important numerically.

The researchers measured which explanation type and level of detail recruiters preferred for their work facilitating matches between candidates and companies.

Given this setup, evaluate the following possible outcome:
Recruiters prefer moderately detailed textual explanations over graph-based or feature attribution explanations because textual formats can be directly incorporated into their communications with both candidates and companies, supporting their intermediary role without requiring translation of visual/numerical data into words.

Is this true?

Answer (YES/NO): NO